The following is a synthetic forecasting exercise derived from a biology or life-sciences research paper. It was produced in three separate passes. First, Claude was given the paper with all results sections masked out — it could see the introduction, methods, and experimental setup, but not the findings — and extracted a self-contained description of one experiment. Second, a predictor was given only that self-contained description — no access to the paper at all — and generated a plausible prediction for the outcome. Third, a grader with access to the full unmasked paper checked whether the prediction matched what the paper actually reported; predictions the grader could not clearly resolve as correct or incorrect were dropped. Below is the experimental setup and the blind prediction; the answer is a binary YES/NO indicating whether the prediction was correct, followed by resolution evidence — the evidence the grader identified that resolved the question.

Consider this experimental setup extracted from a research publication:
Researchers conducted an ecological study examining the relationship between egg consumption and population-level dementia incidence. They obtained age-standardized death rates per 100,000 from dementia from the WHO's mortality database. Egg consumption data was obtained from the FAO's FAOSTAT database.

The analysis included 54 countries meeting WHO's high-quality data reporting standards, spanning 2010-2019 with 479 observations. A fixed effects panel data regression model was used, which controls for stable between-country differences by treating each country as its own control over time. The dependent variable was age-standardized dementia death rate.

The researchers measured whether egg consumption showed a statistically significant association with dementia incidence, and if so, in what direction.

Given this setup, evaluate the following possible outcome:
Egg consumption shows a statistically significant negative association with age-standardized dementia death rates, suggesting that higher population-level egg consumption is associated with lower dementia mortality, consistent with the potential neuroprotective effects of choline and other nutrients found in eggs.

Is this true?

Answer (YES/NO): NO